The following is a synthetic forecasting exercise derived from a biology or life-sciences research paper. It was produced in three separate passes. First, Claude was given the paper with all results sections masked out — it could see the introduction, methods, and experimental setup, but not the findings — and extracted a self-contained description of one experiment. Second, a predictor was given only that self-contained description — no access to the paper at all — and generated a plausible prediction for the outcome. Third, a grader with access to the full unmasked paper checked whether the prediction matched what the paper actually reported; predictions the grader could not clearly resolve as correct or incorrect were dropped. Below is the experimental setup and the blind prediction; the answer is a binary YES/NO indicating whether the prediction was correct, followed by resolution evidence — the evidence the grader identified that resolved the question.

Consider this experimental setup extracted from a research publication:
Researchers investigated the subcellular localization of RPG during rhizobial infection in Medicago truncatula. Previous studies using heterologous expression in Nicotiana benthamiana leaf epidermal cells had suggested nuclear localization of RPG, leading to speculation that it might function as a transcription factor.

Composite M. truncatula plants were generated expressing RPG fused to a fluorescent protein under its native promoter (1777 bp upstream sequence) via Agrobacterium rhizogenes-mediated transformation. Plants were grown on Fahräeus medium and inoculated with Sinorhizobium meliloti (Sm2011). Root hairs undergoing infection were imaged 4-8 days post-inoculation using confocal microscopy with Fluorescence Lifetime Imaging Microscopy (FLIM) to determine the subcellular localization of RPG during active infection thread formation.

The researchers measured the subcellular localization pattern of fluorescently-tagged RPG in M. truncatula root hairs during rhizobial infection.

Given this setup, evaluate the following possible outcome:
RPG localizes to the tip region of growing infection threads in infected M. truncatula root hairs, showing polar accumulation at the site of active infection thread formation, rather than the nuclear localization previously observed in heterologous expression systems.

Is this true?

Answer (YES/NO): YES